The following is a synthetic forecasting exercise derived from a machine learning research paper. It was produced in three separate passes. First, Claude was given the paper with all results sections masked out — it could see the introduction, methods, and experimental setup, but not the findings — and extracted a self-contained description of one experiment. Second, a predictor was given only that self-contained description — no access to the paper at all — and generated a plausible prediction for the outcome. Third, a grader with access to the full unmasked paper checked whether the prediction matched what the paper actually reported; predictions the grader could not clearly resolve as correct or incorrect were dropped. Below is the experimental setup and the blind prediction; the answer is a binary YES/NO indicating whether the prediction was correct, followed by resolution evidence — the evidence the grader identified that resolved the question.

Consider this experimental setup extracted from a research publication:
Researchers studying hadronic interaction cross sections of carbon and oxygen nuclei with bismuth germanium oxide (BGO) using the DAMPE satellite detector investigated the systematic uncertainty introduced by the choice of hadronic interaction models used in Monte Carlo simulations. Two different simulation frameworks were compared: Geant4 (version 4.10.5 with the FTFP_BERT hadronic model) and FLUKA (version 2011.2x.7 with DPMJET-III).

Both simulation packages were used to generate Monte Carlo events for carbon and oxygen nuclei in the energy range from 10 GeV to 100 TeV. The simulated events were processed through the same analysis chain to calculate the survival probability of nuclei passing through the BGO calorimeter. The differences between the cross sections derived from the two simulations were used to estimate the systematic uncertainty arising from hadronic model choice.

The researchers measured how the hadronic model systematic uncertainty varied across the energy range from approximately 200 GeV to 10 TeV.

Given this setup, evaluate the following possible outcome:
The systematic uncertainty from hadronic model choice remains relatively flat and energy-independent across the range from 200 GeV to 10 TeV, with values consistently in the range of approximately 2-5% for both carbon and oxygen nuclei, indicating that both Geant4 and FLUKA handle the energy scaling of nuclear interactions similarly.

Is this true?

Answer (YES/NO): NO